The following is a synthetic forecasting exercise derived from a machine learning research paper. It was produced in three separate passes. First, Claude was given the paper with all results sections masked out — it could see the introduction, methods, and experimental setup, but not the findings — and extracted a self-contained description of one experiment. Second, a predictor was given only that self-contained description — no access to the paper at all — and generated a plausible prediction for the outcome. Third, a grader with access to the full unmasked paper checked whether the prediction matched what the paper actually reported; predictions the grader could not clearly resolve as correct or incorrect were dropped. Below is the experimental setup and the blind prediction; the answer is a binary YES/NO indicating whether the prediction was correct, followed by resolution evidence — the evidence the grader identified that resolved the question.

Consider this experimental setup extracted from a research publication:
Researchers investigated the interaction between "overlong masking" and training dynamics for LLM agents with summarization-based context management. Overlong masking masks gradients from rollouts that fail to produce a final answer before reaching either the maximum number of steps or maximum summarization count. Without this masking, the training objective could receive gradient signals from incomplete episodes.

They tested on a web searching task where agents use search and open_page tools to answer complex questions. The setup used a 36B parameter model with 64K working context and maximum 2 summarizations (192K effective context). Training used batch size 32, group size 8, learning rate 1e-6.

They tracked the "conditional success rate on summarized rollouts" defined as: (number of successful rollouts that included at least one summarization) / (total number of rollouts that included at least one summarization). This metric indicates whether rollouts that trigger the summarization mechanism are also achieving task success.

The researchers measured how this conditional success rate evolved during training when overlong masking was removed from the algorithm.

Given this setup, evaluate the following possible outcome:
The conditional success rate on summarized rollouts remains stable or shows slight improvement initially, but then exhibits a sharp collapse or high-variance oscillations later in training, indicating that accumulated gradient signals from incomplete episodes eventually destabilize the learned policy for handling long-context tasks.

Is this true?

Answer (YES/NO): NO